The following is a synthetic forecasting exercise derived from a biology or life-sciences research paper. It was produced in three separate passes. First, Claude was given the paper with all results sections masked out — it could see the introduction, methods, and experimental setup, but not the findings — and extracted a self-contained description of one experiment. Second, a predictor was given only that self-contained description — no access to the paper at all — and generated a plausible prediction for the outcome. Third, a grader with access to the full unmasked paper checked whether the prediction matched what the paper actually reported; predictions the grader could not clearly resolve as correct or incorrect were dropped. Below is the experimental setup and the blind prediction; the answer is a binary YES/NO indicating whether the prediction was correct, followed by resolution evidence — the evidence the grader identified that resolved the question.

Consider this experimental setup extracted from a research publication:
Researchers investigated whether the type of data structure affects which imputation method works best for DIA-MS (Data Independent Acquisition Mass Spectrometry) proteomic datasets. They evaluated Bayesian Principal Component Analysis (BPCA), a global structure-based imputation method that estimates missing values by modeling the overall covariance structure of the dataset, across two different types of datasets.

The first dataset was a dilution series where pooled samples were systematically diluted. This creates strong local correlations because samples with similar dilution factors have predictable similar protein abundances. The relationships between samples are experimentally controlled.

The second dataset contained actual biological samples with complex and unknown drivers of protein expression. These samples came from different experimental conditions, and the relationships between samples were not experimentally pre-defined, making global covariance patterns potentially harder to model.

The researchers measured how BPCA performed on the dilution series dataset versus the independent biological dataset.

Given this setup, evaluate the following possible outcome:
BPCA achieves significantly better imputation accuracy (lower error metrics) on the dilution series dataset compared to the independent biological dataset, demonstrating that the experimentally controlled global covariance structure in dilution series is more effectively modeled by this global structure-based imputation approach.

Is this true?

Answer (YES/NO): NO